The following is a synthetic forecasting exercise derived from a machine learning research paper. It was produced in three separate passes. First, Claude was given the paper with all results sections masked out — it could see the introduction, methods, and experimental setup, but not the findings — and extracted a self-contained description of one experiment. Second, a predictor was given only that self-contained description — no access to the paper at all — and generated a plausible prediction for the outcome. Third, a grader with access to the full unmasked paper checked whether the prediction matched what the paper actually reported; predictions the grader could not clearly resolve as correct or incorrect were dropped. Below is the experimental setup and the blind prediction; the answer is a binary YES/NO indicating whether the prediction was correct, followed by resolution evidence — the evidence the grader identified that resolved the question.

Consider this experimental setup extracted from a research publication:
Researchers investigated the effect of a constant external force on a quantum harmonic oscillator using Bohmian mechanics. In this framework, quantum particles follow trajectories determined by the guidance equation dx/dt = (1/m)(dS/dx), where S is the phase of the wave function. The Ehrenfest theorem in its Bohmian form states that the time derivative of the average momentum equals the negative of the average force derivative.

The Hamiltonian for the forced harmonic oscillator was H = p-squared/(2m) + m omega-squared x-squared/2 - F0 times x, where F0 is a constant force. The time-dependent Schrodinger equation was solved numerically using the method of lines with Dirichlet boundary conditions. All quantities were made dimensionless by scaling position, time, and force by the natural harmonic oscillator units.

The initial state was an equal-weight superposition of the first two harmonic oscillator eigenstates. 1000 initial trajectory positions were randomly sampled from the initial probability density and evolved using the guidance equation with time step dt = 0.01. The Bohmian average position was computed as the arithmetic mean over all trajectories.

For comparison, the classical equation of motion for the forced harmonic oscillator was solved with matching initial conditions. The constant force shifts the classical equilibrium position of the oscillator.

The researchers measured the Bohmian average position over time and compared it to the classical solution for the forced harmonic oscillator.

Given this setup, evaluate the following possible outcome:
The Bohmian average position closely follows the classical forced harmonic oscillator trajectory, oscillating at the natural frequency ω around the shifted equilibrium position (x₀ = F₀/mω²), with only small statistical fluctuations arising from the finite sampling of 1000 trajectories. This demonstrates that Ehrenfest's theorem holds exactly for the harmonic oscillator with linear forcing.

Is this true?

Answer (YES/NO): YES